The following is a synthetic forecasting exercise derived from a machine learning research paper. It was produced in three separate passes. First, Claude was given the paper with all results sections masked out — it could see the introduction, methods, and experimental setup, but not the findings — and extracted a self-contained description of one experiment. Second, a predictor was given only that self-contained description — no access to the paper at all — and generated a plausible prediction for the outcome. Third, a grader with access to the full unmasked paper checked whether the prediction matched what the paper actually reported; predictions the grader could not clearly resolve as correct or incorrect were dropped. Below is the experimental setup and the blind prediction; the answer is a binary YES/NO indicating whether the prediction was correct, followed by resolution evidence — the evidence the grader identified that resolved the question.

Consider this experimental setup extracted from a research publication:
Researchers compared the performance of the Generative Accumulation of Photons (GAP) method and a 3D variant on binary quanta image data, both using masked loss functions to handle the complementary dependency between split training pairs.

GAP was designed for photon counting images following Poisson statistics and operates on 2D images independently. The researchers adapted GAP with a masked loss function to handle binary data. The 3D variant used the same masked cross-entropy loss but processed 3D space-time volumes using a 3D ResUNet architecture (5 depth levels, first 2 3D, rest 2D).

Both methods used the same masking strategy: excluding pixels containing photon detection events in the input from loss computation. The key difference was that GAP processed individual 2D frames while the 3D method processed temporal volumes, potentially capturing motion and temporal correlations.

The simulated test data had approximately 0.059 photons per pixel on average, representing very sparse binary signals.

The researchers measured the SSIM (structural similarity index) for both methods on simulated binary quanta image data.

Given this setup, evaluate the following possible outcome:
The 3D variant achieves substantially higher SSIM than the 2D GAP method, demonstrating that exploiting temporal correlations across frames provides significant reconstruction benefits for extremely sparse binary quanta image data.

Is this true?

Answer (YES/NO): YES